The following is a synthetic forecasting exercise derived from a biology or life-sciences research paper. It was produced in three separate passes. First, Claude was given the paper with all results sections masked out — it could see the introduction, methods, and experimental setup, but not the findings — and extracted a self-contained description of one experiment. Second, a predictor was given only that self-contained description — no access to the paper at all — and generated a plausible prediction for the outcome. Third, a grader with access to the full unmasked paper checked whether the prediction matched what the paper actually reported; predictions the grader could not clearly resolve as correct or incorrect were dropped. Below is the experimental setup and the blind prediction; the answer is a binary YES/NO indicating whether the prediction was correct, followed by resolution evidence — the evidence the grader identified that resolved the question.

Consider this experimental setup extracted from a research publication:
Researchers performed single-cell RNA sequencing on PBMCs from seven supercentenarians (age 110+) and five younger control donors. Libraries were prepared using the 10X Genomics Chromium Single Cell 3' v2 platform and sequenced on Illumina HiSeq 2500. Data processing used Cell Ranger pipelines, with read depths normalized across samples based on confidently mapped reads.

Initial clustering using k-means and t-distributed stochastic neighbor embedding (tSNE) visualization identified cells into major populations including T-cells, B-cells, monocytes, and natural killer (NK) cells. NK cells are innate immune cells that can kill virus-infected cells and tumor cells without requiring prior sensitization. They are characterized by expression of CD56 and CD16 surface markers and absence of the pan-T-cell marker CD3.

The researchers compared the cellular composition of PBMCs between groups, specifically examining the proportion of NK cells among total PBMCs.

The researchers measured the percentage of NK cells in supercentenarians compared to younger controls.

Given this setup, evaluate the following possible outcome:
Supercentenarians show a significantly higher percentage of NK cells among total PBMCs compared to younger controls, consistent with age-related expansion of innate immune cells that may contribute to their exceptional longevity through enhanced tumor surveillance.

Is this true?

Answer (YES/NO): NO